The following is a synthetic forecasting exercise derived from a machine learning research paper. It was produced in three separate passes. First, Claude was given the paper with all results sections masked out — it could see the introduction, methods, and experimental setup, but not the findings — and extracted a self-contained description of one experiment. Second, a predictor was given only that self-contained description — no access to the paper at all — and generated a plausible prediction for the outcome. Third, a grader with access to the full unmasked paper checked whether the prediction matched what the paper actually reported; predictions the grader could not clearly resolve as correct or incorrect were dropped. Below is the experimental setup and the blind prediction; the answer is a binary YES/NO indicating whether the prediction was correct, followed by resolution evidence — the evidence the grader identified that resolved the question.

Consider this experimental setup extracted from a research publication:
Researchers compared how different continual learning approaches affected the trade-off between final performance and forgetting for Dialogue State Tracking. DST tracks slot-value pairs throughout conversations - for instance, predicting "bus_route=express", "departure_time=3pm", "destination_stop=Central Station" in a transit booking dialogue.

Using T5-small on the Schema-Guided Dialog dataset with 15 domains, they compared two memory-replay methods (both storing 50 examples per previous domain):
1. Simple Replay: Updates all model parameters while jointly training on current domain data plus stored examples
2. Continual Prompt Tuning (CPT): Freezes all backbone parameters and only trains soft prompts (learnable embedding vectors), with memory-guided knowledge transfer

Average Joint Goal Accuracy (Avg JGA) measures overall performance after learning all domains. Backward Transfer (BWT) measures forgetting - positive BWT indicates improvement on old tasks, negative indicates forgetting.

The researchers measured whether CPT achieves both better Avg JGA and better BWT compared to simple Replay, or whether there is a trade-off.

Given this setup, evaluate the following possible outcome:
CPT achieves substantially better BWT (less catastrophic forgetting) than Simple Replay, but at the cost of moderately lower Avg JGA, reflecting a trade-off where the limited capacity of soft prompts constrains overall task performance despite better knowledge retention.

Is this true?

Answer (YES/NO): NO